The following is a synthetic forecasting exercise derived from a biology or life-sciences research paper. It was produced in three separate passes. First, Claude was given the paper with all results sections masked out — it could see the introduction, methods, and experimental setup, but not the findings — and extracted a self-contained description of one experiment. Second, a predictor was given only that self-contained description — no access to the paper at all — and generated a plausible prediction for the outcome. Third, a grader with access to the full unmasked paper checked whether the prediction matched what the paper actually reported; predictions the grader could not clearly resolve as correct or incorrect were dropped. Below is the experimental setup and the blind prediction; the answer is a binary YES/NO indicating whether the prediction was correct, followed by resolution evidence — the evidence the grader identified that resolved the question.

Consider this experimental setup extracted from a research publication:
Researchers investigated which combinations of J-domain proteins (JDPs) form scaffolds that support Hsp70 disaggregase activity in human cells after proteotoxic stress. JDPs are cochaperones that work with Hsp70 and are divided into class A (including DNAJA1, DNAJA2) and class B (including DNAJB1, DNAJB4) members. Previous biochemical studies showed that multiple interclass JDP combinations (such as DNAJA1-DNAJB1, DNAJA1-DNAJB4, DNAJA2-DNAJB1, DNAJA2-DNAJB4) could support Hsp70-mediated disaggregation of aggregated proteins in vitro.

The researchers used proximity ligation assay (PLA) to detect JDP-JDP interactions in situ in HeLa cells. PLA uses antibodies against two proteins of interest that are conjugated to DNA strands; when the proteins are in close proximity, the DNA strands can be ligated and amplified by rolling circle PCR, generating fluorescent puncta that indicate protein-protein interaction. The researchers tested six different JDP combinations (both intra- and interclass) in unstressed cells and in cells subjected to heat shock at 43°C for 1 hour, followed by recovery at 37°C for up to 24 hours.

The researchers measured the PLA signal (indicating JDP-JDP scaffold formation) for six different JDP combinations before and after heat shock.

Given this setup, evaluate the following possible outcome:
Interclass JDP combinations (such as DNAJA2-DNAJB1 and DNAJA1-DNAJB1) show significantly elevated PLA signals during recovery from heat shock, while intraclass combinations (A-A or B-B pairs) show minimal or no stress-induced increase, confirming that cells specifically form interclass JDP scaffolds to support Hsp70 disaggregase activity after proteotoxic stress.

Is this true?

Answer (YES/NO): NO